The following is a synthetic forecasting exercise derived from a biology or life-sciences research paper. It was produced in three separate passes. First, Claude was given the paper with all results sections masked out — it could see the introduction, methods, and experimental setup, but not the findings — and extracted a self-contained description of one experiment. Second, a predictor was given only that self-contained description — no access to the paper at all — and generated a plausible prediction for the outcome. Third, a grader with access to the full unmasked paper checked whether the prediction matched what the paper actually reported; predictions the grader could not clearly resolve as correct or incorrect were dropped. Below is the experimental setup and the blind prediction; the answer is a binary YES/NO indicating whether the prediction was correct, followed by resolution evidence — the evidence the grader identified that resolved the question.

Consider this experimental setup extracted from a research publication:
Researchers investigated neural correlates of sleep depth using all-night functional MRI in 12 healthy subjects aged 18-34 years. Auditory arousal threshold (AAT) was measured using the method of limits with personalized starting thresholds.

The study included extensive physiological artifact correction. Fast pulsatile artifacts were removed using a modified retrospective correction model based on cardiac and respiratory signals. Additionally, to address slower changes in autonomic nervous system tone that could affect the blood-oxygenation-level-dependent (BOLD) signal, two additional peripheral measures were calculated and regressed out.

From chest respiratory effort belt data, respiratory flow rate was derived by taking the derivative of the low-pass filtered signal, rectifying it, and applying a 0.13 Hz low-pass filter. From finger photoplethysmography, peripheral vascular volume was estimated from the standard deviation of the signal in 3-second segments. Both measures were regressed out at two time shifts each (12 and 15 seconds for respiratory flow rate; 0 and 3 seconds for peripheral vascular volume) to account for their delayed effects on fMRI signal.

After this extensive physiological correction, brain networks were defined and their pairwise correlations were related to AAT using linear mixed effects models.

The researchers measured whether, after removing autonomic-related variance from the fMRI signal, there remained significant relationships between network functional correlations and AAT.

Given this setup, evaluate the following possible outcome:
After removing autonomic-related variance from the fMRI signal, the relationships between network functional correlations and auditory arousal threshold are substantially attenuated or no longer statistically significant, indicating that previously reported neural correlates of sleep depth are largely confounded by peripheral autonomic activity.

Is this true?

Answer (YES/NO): NO